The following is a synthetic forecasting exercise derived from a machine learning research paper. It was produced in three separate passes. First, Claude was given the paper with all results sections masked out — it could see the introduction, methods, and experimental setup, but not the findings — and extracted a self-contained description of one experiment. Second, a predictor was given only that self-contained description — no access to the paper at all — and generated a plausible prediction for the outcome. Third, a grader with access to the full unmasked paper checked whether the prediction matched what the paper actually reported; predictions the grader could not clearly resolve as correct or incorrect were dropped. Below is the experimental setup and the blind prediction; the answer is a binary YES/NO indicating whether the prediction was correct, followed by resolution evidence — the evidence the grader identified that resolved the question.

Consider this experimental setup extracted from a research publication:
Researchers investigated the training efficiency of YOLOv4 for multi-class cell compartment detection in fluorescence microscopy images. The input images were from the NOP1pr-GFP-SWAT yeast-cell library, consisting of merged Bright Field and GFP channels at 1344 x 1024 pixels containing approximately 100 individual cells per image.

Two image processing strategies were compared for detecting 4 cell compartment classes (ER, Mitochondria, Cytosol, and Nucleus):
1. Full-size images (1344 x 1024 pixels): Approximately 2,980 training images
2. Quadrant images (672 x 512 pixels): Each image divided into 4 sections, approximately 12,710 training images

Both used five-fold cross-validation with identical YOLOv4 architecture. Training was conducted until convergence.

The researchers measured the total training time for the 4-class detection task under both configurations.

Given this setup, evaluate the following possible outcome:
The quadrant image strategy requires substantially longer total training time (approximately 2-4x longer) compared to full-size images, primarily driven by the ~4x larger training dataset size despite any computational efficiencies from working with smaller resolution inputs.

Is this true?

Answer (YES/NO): NO